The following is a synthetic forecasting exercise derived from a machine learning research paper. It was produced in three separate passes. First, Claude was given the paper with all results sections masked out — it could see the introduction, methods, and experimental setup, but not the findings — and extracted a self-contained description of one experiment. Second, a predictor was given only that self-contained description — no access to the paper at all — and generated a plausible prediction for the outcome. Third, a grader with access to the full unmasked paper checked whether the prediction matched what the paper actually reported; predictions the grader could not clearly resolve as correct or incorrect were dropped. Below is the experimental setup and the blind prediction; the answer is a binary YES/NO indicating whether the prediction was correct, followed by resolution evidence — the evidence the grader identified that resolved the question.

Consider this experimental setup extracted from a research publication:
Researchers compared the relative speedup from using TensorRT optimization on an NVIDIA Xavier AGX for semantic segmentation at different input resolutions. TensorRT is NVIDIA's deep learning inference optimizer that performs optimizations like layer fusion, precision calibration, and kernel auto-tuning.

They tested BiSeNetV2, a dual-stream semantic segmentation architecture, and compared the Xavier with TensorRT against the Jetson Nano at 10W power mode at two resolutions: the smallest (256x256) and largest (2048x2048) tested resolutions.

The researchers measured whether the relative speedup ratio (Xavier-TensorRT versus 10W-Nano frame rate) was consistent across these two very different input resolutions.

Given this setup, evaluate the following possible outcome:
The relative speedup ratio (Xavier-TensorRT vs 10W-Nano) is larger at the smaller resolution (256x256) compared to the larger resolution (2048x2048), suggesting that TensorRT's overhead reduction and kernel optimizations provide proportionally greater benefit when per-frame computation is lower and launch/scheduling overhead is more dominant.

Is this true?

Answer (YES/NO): NO